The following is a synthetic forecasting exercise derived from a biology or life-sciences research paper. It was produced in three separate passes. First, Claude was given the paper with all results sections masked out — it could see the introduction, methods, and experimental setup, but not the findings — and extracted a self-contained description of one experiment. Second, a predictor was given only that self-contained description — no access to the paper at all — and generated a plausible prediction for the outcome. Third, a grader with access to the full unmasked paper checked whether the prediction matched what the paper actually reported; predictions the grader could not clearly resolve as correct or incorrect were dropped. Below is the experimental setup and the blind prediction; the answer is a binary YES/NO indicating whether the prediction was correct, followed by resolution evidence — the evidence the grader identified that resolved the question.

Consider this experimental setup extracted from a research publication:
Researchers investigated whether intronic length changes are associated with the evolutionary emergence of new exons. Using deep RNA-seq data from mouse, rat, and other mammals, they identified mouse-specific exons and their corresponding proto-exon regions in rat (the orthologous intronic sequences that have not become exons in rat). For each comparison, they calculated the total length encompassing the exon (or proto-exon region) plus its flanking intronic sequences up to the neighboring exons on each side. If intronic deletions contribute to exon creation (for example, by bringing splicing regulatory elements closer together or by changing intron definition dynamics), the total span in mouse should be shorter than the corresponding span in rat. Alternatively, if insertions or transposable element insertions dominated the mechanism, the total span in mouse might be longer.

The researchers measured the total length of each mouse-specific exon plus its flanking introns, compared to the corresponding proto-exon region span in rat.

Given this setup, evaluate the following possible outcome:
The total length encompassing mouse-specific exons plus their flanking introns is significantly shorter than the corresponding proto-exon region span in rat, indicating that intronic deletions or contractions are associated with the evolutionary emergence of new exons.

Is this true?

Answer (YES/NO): YES